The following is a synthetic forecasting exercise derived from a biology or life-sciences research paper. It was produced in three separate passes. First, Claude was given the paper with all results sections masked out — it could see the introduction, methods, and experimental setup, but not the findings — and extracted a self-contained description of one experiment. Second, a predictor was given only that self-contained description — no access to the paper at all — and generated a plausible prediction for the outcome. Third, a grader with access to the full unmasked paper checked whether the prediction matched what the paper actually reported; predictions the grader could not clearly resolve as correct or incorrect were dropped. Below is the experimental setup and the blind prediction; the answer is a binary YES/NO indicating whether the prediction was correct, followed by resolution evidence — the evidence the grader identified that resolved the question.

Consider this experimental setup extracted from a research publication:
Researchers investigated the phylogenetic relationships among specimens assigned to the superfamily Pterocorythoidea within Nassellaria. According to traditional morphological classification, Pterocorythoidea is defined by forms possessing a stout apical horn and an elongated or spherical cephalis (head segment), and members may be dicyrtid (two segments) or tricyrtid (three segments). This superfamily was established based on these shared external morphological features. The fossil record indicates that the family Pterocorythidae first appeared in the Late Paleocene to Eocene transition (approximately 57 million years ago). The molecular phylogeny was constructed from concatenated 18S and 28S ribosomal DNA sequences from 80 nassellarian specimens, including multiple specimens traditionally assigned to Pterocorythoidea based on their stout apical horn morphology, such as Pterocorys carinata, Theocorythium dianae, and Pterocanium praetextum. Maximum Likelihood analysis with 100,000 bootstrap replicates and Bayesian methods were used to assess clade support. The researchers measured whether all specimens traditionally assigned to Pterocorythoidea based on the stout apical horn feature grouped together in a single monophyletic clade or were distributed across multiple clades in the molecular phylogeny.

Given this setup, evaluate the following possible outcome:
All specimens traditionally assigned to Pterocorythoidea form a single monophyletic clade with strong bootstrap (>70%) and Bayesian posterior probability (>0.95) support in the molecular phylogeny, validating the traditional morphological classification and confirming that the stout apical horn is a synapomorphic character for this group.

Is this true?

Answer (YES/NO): NO